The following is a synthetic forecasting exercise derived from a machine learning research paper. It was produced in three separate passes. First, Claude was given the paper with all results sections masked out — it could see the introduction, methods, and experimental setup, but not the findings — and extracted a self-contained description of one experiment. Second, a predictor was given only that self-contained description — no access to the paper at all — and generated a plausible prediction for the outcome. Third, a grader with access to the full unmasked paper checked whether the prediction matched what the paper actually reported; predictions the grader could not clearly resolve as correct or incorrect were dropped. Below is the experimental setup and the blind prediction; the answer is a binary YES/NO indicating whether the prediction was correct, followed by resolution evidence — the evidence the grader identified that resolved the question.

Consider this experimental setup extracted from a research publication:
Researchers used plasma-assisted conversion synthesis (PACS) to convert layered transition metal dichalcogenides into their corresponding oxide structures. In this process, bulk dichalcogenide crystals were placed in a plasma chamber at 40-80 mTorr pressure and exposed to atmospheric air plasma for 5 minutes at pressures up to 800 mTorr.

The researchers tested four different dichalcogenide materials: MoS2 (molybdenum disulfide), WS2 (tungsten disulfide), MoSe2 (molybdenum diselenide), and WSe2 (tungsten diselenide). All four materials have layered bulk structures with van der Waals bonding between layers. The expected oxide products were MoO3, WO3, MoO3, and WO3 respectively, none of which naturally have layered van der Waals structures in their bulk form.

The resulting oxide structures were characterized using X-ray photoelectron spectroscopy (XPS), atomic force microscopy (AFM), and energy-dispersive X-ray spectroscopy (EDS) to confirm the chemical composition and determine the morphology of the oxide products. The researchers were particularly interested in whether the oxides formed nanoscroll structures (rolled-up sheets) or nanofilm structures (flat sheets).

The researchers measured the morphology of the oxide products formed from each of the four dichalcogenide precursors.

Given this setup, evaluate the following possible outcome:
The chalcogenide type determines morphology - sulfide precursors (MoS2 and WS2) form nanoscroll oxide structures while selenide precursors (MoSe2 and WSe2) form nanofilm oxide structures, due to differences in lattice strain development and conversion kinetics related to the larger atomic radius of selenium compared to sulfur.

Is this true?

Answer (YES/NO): YES